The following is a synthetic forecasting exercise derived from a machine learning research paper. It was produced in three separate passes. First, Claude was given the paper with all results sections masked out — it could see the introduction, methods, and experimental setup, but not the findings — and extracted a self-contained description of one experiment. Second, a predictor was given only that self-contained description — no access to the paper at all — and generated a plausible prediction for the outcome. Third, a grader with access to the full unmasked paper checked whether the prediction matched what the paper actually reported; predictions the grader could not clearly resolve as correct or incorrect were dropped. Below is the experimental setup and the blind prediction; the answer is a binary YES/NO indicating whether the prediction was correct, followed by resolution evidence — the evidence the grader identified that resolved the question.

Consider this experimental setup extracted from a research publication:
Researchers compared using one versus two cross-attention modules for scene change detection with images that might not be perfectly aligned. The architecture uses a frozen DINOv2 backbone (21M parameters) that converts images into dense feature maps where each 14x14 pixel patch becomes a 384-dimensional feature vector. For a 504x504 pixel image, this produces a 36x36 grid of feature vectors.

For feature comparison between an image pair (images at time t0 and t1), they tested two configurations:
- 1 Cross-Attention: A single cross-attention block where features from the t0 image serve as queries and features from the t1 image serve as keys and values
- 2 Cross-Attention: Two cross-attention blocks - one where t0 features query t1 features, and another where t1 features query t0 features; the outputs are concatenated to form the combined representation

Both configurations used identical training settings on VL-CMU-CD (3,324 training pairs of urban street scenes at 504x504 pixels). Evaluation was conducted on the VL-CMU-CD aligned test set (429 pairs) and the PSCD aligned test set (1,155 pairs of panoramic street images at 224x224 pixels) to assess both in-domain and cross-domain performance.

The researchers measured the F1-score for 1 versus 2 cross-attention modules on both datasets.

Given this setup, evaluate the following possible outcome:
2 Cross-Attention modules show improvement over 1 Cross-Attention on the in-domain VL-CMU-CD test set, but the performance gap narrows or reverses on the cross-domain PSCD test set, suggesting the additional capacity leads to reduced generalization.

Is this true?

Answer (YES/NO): NO